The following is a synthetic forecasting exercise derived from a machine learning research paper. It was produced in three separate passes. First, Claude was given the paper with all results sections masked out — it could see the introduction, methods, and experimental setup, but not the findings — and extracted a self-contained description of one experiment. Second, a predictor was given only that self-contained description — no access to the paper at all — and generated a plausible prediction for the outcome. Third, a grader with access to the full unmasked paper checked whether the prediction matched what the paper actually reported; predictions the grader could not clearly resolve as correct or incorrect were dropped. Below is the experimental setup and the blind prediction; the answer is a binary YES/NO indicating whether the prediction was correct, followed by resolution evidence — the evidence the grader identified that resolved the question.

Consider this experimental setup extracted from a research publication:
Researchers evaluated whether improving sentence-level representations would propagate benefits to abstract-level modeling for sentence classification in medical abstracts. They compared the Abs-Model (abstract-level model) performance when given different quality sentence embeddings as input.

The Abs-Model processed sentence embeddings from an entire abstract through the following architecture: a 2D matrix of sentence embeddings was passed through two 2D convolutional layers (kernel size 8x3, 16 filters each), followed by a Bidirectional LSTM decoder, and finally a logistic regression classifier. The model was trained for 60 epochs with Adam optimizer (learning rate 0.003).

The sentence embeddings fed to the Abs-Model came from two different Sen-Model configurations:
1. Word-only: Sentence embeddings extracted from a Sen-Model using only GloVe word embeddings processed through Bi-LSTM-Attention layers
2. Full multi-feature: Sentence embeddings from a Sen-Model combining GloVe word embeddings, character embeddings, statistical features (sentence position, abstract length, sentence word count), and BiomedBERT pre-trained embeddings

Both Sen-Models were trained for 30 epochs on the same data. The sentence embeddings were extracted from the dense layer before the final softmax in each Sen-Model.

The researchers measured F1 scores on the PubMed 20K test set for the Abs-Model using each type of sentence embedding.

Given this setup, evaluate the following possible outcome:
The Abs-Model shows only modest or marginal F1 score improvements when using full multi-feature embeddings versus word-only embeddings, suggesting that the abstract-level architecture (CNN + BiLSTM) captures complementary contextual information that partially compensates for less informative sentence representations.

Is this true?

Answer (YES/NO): NO